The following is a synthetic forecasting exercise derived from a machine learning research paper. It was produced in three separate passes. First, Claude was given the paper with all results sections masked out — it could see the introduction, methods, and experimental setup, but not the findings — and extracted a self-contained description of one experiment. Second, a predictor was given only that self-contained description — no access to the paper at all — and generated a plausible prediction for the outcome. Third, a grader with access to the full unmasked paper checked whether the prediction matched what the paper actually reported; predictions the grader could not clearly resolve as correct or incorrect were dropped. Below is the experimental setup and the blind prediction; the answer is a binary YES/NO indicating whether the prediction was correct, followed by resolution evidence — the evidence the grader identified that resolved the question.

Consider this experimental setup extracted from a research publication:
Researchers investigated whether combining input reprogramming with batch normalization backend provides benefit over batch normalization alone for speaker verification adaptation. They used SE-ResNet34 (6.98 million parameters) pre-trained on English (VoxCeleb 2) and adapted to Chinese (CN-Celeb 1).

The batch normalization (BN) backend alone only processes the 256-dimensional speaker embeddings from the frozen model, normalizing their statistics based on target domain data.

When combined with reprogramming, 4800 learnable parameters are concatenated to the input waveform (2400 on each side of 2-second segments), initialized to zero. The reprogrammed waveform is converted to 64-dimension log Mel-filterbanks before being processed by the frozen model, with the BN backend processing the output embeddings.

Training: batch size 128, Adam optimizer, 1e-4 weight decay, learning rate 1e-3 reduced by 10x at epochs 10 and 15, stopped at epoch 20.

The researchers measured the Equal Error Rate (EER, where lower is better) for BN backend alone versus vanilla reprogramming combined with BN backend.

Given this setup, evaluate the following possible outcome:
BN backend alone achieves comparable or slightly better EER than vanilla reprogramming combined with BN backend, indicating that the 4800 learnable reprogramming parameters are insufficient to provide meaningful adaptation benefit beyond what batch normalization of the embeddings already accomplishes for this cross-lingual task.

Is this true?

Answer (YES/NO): YES